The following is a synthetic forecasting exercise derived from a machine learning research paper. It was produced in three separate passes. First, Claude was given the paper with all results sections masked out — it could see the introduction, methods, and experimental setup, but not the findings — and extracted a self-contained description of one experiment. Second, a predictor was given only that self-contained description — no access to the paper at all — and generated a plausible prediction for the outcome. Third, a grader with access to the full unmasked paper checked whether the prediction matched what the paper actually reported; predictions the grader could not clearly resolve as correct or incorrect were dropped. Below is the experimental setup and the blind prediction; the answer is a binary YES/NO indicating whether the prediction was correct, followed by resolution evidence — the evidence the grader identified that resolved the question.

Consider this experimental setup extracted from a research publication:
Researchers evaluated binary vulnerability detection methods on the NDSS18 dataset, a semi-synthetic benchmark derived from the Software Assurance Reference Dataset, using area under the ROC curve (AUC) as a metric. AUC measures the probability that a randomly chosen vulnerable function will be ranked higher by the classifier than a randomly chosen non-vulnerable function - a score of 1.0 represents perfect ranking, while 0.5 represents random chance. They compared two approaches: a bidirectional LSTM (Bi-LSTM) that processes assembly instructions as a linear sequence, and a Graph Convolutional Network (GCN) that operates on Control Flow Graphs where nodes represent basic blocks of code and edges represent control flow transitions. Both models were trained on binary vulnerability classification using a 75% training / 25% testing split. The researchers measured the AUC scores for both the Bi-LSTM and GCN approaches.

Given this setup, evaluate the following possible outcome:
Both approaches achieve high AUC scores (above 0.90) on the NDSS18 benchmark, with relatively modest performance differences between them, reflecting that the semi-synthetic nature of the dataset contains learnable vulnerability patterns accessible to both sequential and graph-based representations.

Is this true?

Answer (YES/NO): YES